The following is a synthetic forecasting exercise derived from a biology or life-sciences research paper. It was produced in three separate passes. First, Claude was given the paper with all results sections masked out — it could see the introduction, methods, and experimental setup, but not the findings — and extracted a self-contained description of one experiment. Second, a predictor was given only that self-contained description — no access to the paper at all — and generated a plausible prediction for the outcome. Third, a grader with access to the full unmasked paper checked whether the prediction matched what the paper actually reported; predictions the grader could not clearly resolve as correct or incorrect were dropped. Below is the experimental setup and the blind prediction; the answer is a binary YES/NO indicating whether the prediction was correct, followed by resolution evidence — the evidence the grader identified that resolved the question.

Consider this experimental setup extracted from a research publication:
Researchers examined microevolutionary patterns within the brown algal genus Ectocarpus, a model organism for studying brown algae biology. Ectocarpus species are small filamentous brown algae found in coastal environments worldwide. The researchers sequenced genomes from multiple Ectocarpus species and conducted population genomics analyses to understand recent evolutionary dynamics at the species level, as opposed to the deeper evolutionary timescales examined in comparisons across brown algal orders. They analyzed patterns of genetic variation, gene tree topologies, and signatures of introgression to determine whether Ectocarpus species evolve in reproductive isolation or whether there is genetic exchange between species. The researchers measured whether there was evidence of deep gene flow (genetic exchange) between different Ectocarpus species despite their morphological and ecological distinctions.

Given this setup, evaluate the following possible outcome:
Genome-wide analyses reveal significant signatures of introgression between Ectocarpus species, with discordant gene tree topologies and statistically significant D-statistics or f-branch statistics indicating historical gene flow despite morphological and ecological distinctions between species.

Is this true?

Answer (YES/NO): YES